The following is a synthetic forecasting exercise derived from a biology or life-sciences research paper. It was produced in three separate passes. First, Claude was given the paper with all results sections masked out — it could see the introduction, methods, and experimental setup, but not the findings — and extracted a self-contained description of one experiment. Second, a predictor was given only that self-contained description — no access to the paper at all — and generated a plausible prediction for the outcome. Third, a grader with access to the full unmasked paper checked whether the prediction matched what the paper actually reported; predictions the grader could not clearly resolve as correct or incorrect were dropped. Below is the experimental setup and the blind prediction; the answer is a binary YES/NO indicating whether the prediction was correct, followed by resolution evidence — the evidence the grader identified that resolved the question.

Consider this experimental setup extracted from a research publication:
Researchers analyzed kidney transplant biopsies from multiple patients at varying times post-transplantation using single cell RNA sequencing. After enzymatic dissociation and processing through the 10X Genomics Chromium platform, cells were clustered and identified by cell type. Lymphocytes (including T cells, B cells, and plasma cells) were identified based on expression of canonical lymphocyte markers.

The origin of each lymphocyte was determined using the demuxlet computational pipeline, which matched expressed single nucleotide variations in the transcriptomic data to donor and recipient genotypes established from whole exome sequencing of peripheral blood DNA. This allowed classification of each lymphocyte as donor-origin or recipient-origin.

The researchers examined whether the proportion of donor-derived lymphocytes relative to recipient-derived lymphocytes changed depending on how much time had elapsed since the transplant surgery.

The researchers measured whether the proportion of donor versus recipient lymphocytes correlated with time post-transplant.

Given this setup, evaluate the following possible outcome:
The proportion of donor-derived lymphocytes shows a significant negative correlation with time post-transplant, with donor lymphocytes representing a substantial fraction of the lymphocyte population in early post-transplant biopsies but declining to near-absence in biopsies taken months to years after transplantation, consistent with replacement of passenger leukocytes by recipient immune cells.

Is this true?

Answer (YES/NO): YES